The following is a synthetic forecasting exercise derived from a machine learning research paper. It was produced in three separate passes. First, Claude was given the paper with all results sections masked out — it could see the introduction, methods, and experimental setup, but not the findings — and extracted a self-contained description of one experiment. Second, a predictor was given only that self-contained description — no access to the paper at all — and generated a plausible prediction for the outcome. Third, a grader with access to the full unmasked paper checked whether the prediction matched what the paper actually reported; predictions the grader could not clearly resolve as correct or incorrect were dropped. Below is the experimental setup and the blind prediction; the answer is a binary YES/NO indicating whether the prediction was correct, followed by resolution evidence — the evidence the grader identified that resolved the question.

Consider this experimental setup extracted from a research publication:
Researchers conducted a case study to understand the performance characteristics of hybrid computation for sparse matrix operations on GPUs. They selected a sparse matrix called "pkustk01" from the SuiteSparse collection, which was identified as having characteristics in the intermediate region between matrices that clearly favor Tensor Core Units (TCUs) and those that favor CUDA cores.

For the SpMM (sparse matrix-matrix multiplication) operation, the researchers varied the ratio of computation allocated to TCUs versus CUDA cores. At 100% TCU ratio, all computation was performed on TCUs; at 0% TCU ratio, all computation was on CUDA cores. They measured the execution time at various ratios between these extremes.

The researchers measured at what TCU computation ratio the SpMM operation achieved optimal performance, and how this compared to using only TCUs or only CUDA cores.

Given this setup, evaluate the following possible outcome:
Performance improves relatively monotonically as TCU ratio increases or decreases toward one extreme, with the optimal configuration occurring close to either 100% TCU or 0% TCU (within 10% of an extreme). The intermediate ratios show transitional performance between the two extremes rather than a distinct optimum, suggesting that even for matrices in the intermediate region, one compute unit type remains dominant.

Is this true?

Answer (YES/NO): NO